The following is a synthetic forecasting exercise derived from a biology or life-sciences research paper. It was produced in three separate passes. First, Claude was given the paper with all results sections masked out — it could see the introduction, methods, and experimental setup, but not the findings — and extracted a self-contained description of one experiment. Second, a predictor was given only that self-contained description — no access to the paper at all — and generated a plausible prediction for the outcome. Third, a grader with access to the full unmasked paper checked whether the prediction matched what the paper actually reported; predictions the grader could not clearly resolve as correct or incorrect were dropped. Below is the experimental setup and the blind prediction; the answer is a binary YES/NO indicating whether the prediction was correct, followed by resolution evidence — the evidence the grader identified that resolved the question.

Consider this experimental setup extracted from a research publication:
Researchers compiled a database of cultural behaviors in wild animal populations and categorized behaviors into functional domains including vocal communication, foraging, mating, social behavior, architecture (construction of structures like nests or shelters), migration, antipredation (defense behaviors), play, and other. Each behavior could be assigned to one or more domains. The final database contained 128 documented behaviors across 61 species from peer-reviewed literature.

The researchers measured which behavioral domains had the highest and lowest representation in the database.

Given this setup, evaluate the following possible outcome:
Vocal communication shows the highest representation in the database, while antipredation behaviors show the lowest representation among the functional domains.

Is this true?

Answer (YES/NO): NO